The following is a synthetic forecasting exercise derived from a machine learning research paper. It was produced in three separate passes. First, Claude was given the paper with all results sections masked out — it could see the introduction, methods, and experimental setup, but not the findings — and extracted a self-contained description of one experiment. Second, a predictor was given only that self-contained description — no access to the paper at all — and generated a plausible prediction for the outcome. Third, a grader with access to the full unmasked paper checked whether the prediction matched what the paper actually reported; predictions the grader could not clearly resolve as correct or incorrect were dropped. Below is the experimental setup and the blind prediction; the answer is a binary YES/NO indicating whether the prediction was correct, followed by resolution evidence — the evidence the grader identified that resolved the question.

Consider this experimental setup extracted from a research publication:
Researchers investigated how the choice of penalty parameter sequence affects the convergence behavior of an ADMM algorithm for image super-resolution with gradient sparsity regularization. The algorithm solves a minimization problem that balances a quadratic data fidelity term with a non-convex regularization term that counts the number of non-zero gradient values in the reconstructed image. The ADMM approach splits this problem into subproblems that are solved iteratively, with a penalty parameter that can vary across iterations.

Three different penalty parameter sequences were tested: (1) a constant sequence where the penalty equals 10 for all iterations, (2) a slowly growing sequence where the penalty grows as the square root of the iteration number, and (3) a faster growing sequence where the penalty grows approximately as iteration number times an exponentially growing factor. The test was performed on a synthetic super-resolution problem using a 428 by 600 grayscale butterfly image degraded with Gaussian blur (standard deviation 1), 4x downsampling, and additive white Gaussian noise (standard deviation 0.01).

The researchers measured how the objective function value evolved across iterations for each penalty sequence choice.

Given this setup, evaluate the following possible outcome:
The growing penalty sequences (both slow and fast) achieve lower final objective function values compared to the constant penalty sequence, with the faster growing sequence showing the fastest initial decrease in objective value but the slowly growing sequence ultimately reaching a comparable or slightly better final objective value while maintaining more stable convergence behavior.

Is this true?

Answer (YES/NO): NO